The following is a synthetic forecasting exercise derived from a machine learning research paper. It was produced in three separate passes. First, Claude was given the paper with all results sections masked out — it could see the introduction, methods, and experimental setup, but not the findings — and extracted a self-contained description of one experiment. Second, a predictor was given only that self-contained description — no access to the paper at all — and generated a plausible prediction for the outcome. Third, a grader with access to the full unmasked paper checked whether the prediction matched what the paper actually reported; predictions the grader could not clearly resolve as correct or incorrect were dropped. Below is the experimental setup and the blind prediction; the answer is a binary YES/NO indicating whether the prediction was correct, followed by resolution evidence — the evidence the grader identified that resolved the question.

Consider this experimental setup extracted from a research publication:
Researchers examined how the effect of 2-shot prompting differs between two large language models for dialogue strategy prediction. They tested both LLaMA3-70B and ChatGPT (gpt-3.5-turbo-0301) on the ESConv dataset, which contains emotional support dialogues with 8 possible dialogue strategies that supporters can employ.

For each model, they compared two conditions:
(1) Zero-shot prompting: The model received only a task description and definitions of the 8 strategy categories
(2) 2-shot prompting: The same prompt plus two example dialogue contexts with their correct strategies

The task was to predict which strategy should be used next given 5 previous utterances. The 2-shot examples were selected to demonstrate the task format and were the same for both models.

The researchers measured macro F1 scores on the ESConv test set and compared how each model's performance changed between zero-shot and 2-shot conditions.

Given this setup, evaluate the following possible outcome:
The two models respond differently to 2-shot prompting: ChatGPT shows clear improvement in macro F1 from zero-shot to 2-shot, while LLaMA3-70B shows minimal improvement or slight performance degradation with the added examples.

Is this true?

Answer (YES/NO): NO